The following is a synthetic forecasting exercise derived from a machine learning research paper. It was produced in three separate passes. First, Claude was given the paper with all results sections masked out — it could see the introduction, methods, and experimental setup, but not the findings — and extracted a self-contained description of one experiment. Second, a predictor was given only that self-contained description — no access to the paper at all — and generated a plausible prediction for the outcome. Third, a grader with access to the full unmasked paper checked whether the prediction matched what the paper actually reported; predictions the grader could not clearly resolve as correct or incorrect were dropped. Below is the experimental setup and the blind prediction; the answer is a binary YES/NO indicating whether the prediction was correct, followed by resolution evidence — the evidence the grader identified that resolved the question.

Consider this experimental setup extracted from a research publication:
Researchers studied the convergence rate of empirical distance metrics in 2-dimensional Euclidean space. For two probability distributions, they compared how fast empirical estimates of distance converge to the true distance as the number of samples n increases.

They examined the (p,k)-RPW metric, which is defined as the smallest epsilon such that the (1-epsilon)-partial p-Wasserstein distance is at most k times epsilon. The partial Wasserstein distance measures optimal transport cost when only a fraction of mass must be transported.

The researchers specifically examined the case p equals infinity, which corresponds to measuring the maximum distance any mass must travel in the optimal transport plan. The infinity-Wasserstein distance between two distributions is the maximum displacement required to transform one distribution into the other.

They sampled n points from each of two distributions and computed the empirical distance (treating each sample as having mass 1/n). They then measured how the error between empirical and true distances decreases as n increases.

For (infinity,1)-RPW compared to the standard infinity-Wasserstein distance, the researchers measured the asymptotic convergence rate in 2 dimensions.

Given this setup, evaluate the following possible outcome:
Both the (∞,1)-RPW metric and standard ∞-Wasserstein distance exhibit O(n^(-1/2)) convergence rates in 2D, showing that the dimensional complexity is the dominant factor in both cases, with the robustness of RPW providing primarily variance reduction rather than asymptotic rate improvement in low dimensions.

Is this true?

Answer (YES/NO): NO